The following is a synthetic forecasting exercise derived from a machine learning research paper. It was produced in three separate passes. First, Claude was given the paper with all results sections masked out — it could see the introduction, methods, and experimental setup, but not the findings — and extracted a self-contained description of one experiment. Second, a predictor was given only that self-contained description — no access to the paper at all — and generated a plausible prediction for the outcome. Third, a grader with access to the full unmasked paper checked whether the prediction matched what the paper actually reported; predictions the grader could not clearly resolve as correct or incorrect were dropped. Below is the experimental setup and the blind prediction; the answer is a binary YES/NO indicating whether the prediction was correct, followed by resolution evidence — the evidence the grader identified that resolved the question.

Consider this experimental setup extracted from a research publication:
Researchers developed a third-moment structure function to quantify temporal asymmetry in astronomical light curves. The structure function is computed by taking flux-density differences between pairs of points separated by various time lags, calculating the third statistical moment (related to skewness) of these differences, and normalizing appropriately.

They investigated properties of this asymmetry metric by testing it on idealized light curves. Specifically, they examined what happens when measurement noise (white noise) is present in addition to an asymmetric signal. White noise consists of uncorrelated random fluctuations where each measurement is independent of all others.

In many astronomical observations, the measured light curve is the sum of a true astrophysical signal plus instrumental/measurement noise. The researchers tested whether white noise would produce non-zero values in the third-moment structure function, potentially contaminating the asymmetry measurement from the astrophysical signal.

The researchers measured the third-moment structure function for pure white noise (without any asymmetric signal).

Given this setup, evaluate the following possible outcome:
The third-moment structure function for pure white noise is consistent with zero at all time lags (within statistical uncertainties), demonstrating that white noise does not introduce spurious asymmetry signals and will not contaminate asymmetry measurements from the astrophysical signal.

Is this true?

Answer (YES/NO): YES